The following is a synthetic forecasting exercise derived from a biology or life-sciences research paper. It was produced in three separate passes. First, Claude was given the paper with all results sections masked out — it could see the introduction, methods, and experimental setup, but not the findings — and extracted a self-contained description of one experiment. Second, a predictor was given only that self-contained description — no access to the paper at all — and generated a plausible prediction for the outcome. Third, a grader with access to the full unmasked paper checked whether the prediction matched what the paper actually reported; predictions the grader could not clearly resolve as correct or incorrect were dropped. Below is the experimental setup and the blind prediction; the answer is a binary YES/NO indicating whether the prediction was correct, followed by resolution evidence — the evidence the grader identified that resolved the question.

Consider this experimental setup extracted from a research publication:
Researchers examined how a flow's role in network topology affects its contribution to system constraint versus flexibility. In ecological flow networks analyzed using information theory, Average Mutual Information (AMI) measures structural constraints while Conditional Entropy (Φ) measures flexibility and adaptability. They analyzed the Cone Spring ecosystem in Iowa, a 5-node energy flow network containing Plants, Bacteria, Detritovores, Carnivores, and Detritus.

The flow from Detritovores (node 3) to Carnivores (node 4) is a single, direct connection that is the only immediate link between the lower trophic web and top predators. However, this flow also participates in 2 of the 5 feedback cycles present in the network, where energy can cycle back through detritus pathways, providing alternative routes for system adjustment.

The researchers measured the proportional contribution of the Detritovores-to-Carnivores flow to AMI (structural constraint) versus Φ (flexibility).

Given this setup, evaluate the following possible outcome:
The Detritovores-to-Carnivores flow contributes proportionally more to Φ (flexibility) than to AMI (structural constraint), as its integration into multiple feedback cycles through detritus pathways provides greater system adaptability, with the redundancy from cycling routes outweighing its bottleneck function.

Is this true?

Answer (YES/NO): NO